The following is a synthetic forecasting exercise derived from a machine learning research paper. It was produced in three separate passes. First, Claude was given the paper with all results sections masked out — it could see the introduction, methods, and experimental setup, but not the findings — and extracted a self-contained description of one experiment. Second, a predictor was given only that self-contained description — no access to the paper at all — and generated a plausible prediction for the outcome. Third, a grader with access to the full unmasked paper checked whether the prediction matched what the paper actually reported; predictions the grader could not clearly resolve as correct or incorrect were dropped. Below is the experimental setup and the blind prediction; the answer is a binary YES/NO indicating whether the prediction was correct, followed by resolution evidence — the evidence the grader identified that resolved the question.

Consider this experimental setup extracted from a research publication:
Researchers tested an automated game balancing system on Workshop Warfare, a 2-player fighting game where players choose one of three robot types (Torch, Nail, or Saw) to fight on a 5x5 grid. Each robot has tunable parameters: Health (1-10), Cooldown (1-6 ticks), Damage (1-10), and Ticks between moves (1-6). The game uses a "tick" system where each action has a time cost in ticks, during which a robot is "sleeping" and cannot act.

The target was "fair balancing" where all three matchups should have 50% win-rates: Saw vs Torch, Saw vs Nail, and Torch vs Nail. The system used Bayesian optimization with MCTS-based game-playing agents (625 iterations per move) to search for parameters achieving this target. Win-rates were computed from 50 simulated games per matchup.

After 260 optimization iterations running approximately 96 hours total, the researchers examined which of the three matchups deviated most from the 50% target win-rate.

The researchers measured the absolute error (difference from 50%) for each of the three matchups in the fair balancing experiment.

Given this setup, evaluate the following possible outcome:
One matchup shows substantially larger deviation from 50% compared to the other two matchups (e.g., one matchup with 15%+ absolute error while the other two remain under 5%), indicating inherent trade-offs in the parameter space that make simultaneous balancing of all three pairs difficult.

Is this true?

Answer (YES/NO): NO